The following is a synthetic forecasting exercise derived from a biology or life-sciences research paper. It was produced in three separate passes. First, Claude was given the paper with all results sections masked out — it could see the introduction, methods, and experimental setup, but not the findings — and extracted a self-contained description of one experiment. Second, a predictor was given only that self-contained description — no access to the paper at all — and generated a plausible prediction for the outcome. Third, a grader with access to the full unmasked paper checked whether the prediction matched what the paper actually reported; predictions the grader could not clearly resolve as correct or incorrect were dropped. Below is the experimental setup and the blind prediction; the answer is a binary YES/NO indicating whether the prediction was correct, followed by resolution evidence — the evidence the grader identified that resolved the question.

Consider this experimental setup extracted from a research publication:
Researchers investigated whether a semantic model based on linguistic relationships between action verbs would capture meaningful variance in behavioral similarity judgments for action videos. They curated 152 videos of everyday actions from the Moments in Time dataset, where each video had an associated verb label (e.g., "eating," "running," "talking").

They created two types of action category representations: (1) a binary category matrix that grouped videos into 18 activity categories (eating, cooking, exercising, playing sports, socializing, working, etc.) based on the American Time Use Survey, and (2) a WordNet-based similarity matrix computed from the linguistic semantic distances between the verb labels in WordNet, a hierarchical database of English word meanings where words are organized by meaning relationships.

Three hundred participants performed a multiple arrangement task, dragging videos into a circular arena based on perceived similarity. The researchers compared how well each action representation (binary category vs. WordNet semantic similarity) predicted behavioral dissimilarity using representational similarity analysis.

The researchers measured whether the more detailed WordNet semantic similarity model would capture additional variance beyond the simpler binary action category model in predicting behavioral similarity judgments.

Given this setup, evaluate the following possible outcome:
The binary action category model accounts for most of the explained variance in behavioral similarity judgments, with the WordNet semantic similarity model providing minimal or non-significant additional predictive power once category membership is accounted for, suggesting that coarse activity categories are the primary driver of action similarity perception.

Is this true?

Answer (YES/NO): NO